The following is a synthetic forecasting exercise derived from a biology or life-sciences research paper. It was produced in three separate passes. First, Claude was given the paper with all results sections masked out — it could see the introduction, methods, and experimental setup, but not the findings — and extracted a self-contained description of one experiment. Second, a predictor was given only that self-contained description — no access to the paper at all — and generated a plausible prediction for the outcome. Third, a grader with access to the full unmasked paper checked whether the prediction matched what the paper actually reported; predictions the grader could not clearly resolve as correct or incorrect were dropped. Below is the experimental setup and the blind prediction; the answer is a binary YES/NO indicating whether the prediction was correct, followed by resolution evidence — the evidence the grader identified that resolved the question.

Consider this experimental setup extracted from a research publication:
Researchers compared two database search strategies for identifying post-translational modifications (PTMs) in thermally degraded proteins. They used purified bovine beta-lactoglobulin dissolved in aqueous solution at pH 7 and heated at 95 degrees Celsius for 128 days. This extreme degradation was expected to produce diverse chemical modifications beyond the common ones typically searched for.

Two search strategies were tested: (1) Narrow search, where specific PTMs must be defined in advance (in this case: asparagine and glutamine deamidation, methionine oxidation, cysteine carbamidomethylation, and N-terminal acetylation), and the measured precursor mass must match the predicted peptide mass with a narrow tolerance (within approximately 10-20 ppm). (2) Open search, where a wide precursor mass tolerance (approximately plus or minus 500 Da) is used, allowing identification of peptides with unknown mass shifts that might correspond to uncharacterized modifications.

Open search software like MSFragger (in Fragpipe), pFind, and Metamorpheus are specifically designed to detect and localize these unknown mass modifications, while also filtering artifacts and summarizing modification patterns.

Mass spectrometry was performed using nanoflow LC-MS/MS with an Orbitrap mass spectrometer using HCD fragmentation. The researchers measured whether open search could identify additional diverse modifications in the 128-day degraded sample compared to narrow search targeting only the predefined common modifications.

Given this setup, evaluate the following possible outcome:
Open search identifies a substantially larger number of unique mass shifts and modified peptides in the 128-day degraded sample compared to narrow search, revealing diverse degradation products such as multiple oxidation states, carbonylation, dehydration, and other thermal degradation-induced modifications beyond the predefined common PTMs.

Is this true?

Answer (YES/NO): NO